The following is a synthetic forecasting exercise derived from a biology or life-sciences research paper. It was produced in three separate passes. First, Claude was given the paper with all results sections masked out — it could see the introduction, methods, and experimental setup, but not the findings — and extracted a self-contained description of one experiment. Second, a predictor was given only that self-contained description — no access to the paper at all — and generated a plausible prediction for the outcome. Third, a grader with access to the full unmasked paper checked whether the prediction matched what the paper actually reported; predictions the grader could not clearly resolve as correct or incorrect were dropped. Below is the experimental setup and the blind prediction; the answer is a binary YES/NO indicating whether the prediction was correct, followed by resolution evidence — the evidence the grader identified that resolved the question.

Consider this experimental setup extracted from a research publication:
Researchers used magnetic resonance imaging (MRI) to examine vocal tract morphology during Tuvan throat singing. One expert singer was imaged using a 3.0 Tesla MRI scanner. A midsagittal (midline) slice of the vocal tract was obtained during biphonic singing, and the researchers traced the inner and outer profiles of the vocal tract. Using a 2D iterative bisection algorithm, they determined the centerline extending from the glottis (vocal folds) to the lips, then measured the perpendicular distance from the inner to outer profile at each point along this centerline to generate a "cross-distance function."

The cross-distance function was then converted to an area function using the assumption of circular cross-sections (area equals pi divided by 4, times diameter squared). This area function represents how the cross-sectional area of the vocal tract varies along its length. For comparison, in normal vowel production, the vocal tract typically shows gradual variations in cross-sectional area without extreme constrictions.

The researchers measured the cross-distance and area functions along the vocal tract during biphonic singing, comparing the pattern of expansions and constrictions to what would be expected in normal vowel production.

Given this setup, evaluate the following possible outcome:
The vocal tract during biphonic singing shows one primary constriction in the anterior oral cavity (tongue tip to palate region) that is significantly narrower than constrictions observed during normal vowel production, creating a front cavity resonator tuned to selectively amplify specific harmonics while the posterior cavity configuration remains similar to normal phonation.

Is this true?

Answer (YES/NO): NO